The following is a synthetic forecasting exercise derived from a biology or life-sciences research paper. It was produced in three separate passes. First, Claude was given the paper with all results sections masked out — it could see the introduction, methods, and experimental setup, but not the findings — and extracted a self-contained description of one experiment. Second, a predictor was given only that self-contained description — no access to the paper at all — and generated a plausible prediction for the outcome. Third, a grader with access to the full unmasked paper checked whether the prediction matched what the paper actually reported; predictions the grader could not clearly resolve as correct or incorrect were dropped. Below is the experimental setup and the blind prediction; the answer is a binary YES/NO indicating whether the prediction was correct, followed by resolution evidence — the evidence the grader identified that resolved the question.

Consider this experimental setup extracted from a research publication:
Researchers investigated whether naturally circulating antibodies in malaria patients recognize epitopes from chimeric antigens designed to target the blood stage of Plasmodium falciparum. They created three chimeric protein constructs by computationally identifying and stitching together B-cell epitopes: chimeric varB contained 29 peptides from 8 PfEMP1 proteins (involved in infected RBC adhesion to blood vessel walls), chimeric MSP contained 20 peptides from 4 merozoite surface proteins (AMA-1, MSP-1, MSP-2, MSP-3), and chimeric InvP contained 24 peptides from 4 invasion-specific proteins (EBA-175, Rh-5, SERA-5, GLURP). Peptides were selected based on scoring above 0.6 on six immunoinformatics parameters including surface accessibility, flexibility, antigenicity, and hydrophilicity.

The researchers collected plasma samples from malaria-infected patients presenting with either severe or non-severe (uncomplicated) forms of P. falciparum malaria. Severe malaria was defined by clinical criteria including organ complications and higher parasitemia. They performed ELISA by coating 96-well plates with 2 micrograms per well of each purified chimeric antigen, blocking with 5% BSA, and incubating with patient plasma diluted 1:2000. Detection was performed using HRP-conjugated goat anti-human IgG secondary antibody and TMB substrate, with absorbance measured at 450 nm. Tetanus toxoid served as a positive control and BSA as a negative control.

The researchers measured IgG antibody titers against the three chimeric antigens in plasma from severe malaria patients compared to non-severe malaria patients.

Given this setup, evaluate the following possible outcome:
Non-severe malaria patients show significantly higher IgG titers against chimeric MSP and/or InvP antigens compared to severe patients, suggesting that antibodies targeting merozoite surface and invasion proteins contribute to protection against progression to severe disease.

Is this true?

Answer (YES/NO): NO